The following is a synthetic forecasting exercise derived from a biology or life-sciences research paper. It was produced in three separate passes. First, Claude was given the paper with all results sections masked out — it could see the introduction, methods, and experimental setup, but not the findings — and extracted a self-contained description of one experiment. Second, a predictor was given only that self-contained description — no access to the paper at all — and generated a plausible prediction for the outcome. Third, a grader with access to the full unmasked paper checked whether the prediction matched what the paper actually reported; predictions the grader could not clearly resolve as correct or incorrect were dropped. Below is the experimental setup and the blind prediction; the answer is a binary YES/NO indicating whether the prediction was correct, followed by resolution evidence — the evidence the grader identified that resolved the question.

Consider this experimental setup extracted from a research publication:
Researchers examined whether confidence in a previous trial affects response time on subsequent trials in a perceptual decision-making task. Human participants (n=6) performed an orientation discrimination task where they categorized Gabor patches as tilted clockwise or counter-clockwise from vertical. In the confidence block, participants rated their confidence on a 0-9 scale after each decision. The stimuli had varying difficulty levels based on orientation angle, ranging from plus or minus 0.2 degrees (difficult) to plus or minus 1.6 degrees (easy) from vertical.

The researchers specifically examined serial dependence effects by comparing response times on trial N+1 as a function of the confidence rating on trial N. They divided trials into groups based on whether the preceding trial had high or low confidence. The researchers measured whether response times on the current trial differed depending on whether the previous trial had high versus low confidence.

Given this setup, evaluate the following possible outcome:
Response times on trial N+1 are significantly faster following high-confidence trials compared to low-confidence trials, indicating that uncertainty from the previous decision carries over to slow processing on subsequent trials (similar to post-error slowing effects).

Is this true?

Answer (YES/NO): YES